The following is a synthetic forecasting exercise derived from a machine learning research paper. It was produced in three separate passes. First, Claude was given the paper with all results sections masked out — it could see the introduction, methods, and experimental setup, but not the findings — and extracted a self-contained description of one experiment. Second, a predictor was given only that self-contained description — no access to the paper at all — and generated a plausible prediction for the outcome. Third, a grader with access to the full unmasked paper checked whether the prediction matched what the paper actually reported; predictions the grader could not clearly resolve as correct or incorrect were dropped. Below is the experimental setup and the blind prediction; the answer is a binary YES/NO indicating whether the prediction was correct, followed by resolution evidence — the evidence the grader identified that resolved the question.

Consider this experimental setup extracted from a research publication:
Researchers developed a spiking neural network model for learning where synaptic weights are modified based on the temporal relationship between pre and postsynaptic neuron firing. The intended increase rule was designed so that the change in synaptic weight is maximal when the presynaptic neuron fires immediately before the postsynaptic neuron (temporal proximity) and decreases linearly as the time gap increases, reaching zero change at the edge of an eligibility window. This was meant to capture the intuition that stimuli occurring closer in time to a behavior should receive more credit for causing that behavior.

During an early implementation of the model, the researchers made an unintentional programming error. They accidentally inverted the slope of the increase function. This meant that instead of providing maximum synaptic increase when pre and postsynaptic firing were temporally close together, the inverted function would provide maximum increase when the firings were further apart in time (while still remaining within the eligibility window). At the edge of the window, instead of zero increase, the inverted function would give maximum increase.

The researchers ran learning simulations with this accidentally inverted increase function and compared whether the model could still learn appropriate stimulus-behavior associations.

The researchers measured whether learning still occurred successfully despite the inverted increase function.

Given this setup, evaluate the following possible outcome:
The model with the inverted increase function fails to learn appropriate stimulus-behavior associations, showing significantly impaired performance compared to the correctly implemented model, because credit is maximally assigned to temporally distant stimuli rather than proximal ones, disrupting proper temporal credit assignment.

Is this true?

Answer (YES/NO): NO